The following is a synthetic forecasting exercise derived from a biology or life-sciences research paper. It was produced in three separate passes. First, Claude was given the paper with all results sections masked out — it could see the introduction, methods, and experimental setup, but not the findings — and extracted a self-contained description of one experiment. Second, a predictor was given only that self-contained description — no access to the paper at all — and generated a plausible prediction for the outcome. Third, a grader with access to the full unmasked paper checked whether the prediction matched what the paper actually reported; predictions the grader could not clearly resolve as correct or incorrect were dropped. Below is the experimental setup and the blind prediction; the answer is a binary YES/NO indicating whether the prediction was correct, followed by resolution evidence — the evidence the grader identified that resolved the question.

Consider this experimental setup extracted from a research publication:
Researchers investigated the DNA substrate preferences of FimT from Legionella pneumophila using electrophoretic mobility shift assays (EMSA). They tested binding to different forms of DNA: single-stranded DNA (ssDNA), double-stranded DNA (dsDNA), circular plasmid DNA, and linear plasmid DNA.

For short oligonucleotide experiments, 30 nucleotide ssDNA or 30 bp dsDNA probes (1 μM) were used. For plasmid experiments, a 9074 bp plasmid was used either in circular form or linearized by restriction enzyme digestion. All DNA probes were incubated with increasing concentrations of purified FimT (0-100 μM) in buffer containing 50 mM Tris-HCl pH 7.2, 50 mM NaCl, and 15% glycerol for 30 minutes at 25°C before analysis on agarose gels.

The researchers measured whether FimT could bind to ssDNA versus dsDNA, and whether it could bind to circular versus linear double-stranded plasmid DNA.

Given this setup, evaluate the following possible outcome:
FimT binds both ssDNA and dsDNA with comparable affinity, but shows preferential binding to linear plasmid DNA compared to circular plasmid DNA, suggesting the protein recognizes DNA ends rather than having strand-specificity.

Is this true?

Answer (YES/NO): NO